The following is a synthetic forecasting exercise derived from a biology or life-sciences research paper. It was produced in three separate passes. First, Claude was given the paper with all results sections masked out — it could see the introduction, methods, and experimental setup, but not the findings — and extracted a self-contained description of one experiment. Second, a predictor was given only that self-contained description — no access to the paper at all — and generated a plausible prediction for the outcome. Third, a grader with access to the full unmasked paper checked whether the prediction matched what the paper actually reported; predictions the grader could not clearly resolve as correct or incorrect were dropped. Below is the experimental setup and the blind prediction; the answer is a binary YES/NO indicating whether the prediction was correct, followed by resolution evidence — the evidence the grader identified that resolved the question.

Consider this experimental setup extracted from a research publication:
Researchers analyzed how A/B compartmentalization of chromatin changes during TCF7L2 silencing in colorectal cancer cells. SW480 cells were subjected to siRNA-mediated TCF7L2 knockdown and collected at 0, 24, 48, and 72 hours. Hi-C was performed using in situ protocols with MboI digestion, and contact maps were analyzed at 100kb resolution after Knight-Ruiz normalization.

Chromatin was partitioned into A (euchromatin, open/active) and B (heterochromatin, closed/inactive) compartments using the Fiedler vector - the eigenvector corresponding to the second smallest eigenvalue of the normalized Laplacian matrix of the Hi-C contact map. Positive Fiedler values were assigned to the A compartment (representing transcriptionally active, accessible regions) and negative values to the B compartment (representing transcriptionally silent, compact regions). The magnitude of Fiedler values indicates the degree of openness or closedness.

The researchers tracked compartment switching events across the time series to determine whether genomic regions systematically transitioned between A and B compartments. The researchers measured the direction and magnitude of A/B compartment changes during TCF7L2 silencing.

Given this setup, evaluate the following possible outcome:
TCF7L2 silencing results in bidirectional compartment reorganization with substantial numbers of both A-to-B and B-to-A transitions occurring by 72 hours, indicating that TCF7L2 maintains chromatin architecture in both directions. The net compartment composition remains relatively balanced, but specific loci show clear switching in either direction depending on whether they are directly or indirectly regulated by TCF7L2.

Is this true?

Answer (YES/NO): YES